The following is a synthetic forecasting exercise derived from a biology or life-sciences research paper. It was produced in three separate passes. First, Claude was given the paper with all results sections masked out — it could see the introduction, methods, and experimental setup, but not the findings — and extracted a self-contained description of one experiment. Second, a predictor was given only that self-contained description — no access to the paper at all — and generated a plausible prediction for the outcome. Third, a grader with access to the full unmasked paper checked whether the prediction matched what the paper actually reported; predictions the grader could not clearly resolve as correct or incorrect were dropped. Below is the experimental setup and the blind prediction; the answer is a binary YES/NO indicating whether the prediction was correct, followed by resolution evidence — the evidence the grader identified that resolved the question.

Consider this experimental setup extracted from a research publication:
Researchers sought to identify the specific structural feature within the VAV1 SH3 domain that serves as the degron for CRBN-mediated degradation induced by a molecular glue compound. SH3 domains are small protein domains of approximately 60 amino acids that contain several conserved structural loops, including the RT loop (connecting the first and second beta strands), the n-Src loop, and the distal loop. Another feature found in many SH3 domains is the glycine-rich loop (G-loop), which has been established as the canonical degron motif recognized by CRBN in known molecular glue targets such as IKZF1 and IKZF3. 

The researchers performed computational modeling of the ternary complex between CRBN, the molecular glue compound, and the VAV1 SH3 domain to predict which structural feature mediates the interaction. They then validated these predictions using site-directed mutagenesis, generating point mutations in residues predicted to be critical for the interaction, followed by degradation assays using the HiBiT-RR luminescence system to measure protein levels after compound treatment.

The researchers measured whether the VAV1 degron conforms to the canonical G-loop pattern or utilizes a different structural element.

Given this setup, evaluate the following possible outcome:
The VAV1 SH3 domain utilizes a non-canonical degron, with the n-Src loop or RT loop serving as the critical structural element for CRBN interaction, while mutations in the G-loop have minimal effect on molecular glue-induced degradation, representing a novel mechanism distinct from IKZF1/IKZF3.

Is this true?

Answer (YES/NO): YES